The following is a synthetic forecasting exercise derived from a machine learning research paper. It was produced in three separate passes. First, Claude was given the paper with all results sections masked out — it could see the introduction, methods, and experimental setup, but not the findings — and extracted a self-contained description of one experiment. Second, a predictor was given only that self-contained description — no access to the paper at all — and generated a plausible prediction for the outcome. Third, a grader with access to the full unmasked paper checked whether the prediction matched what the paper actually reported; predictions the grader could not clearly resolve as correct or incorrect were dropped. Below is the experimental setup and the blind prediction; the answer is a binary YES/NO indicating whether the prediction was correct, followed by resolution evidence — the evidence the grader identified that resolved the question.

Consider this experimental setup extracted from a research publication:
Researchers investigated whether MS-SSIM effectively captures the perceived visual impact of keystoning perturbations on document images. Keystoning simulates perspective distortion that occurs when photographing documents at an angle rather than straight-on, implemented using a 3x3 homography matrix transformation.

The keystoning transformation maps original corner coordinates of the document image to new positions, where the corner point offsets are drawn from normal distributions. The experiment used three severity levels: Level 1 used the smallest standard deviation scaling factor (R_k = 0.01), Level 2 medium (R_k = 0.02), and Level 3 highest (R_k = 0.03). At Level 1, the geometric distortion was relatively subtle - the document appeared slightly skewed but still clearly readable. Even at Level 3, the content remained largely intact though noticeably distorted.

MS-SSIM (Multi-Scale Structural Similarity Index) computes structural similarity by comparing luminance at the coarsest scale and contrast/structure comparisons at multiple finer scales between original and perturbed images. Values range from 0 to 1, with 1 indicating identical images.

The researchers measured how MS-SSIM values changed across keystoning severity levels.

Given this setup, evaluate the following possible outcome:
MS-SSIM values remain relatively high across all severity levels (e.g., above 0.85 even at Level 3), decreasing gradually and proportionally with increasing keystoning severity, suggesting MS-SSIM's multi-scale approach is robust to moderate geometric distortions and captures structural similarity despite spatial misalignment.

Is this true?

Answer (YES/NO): NO